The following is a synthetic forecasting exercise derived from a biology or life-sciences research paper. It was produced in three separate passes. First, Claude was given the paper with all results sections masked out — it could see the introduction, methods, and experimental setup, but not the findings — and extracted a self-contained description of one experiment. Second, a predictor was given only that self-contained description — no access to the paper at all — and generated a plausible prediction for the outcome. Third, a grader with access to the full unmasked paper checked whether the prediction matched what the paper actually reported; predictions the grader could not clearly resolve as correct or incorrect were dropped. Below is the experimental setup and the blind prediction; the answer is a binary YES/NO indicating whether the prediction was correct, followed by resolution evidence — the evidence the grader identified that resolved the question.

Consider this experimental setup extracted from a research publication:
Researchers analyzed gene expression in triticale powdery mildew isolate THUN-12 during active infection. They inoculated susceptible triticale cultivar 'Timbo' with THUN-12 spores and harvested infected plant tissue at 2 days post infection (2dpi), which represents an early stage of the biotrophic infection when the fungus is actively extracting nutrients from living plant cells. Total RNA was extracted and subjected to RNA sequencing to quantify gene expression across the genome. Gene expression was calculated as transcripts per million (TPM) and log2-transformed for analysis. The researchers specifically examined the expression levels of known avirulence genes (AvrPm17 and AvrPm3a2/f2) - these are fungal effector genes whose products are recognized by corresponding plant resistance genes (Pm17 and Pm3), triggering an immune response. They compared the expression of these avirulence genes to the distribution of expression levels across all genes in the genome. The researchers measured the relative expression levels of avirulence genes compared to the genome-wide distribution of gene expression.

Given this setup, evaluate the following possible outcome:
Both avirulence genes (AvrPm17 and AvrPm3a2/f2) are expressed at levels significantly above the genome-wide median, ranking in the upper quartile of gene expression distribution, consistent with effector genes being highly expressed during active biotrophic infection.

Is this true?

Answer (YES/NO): YES